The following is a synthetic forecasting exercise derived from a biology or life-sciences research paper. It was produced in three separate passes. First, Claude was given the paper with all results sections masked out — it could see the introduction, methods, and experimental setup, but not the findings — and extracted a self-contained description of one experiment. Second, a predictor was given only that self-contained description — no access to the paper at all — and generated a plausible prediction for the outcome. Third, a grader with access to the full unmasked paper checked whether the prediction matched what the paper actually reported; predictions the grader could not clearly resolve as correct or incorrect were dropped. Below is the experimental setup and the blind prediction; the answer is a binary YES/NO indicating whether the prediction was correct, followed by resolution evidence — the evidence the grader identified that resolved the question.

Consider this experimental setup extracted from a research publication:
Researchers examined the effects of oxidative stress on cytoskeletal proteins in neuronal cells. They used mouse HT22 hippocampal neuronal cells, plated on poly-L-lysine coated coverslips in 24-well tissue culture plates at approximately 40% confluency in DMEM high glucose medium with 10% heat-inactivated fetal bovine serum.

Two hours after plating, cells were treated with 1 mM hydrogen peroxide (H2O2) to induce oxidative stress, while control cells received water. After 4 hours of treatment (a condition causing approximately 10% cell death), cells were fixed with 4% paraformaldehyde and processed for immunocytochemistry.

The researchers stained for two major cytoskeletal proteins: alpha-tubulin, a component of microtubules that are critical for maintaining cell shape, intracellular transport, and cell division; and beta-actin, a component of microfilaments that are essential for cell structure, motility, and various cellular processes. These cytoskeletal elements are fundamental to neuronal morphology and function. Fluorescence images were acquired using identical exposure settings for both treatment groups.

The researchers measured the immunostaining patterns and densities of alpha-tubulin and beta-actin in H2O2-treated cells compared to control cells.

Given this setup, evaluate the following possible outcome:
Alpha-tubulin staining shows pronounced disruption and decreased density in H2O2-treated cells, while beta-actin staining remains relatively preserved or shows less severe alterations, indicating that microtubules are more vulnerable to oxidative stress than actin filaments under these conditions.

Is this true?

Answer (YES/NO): YES